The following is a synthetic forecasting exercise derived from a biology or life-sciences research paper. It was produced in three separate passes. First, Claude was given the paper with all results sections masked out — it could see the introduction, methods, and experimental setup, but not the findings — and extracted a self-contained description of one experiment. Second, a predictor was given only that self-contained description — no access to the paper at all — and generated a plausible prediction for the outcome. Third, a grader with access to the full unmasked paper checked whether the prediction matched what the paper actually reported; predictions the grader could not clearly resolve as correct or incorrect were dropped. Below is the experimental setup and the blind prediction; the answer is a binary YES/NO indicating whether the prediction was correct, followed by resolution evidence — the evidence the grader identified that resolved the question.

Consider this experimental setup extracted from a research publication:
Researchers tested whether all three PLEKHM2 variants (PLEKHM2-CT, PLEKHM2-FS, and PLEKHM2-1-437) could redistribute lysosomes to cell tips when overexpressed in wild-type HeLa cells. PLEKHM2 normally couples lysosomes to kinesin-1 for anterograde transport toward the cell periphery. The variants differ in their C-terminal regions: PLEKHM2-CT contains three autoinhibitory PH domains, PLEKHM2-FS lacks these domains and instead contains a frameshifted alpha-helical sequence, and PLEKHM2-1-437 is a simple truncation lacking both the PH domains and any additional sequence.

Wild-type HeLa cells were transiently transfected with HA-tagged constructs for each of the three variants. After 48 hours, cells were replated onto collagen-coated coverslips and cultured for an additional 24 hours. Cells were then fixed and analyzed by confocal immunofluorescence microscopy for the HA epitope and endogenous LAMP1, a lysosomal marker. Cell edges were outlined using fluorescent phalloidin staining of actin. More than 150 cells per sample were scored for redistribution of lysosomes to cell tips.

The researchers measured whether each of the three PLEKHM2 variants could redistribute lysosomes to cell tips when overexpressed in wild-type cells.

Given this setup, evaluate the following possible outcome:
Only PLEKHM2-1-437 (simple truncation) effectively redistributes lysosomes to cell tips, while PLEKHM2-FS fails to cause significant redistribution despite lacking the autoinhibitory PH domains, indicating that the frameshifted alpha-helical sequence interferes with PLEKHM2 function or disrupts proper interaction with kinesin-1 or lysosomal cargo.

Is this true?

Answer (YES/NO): NO